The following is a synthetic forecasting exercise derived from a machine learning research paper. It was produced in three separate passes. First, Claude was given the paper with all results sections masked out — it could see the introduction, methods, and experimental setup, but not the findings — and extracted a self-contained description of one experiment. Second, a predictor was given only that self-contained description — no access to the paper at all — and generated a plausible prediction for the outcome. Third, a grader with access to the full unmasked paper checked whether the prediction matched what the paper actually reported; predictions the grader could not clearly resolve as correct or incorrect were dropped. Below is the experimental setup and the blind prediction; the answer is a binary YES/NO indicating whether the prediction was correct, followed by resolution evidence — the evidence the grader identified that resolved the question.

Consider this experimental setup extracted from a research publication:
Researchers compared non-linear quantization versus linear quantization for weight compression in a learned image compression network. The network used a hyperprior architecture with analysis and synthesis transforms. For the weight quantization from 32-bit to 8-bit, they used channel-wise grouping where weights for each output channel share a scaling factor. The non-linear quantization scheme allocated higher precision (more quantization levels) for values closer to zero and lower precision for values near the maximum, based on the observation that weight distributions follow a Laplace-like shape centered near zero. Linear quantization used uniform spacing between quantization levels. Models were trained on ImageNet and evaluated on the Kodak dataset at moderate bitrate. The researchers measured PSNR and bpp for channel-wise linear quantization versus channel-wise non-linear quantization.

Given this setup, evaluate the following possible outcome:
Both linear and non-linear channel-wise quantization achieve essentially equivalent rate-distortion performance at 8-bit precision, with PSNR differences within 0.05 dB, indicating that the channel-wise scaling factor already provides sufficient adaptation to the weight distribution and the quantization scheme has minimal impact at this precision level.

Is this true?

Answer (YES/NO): NO